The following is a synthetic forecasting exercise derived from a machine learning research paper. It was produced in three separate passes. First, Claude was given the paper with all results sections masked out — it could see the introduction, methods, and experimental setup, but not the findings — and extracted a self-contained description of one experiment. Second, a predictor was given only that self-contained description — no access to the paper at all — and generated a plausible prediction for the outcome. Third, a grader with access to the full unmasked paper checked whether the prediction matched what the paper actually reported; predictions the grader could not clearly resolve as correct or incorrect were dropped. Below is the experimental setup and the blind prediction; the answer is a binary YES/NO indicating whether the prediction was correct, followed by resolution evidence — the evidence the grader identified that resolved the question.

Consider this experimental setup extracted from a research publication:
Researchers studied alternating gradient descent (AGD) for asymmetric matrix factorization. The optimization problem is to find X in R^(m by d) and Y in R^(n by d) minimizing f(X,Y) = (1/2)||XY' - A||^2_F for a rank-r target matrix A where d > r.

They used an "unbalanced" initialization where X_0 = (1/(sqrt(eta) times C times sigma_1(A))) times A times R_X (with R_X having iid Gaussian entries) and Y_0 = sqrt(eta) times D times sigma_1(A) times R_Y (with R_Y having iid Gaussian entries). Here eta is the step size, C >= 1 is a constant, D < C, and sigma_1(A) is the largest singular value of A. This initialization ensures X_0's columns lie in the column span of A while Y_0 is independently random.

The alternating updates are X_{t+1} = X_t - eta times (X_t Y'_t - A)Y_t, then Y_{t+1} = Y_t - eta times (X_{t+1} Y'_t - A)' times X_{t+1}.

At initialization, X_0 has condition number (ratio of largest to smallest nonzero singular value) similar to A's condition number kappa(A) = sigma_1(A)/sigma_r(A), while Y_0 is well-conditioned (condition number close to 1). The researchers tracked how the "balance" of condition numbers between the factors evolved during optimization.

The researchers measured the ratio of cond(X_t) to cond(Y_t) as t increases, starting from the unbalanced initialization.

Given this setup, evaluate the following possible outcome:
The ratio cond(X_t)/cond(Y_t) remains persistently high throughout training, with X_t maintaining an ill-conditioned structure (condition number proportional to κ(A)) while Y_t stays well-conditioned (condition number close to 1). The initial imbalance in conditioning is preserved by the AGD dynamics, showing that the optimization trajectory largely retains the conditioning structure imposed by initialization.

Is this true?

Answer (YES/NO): NO